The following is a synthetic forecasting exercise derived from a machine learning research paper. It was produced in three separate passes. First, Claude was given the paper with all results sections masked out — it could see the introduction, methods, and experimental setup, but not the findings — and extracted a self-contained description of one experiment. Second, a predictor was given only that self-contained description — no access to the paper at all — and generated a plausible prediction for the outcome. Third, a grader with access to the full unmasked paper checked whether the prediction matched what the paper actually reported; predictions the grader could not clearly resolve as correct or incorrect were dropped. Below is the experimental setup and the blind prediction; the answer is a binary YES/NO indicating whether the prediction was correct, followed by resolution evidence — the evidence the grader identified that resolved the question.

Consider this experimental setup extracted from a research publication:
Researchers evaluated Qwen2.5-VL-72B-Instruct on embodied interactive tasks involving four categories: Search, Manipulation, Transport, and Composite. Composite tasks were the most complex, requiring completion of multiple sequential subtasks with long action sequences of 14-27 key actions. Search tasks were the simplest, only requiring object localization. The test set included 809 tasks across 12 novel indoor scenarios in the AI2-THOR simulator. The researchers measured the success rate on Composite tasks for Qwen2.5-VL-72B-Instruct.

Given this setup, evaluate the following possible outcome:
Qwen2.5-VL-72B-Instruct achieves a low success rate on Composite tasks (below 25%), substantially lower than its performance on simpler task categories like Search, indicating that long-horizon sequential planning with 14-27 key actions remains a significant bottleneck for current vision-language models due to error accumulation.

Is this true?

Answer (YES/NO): YES